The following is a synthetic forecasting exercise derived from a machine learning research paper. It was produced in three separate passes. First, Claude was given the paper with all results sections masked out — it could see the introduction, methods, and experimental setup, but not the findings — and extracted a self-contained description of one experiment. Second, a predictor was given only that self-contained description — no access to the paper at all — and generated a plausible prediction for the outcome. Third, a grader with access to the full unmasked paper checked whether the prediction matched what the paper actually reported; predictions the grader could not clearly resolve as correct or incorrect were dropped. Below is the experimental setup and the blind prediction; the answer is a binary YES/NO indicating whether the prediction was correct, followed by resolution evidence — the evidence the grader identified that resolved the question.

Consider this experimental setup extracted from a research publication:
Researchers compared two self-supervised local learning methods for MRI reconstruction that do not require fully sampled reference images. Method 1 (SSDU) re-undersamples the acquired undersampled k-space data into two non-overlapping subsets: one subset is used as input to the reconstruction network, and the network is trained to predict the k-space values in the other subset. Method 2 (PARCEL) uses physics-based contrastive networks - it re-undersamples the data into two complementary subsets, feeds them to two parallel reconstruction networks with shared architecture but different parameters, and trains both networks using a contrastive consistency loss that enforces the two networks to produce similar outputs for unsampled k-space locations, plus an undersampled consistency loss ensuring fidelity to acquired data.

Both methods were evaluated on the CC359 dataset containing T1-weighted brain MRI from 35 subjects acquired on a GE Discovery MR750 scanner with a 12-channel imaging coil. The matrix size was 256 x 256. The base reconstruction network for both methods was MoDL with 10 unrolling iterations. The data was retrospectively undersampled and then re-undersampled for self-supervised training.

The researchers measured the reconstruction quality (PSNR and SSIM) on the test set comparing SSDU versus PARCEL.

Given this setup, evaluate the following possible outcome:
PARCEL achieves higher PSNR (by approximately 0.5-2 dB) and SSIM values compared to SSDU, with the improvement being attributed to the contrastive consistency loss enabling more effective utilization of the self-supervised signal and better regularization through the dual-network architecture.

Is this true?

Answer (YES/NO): YES